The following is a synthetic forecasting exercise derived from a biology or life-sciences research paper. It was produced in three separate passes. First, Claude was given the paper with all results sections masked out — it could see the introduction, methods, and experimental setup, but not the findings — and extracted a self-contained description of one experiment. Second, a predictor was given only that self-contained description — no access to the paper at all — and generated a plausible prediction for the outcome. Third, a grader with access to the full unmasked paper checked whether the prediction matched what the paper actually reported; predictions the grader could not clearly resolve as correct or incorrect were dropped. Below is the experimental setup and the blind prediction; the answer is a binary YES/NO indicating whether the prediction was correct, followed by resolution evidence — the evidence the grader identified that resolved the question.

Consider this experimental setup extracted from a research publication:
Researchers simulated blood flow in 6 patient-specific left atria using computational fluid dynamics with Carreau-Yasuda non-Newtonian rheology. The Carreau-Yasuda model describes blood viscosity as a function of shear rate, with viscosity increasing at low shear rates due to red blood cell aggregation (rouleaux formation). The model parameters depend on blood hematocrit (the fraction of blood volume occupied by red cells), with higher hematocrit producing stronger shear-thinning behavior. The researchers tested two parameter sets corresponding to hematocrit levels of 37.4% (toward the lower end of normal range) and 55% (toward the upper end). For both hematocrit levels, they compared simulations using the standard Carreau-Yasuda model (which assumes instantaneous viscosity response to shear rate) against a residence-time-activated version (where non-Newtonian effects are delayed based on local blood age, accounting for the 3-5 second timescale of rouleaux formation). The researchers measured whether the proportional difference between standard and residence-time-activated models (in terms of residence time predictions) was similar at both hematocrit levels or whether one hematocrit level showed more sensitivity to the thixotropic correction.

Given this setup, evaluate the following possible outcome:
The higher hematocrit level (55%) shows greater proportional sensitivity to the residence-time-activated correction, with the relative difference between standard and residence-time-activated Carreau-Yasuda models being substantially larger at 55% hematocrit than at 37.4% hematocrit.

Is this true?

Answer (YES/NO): YES